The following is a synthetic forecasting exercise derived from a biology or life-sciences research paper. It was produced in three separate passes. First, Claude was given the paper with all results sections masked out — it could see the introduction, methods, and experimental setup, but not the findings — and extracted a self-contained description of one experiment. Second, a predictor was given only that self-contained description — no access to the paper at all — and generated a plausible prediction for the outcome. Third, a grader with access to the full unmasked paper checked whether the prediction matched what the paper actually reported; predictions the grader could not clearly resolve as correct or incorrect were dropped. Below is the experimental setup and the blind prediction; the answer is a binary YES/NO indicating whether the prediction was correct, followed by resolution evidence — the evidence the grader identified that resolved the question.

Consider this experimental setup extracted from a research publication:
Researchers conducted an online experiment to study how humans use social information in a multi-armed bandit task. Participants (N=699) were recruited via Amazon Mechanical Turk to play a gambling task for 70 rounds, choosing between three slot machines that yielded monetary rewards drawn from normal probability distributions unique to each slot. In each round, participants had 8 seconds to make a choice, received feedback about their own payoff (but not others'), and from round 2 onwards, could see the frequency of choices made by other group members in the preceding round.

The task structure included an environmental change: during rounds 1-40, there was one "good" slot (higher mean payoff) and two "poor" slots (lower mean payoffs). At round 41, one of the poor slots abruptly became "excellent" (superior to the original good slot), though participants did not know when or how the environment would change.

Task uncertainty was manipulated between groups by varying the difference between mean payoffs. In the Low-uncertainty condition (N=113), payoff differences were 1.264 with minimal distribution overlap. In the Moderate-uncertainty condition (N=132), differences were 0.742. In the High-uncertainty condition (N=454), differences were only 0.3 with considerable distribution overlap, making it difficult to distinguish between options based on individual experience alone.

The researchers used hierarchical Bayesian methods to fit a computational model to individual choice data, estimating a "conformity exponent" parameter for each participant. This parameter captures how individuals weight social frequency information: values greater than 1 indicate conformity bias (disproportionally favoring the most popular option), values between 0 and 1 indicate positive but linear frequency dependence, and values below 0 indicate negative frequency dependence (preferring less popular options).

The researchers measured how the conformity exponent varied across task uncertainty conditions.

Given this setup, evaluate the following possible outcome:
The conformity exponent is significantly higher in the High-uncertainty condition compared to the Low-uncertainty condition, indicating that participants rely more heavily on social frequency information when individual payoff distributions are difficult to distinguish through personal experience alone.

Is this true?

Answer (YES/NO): YES